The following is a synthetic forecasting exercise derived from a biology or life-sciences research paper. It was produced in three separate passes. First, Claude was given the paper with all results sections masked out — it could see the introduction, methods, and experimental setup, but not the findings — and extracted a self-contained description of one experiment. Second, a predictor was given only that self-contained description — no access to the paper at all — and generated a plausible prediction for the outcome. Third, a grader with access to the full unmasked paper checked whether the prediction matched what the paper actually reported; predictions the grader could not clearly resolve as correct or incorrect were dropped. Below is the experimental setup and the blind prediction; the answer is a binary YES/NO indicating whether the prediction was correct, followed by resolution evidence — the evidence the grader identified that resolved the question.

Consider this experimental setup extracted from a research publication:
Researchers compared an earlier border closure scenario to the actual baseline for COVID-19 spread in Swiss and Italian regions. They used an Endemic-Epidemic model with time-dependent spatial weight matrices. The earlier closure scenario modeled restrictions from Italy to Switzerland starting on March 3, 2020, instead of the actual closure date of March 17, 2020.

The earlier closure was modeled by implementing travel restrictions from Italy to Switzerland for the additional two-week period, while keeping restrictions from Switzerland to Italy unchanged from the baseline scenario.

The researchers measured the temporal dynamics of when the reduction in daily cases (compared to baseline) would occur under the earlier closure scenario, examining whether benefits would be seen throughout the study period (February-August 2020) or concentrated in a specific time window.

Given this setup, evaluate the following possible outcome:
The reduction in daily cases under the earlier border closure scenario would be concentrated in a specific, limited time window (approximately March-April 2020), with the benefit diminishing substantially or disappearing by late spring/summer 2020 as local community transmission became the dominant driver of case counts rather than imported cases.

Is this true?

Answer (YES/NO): YES